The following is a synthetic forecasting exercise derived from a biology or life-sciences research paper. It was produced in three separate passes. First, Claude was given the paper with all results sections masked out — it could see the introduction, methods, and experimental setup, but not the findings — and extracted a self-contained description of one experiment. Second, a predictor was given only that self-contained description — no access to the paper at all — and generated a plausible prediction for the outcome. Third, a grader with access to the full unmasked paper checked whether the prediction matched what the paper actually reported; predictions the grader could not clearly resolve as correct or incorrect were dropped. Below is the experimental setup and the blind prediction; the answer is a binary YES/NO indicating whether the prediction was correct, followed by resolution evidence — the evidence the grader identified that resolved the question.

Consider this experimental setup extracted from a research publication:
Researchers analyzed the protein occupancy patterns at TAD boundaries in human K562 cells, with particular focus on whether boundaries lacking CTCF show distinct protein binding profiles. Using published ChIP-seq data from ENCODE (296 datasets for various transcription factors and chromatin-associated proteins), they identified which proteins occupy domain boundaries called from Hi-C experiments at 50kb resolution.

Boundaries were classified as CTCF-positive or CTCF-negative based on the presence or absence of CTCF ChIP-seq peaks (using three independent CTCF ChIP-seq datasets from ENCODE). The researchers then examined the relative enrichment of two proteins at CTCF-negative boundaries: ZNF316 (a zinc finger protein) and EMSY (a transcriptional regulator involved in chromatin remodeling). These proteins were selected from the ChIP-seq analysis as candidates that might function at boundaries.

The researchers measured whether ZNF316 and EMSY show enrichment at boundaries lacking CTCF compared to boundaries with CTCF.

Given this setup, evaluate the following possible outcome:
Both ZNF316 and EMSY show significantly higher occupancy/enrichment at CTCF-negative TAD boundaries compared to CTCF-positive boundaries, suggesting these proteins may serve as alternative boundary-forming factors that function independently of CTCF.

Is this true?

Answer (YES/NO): YES